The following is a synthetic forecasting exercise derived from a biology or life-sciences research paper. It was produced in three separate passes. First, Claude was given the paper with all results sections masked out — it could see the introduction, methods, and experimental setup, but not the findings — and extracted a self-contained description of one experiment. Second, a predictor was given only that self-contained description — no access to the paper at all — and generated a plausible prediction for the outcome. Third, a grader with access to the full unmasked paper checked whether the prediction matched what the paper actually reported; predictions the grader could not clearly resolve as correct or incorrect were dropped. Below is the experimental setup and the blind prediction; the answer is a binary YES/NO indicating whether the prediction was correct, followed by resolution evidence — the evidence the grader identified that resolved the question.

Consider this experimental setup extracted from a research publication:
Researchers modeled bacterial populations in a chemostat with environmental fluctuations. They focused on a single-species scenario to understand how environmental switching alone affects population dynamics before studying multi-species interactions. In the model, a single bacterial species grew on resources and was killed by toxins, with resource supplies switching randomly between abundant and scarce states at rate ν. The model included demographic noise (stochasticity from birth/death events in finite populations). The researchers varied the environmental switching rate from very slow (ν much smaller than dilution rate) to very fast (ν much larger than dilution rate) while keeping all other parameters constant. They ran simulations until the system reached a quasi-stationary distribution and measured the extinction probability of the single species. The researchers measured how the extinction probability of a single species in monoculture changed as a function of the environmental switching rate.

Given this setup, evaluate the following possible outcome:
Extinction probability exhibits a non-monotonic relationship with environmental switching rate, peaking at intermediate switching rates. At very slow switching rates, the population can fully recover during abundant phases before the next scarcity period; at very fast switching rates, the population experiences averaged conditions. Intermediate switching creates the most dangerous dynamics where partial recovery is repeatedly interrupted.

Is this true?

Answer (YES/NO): YES